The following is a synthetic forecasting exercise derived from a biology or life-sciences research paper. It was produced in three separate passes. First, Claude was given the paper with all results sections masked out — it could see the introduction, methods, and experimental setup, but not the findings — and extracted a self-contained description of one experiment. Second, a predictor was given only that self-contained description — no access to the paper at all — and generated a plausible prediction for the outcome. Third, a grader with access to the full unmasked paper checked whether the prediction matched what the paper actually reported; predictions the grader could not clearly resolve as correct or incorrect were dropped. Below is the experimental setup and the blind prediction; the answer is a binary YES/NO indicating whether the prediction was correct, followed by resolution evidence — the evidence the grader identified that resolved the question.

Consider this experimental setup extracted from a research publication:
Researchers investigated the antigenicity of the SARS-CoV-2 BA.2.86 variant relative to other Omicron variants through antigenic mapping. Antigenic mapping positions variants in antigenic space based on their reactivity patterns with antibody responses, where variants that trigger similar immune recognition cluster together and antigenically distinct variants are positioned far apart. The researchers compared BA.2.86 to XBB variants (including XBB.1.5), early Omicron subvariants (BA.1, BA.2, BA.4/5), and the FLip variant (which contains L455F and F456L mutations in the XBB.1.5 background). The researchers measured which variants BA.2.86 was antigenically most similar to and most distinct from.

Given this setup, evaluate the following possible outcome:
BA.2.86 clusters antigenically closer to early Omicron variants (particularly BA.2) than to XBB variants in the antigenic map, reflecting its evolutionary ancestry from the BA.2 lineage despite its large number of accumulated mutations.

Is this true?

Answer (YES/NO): YES